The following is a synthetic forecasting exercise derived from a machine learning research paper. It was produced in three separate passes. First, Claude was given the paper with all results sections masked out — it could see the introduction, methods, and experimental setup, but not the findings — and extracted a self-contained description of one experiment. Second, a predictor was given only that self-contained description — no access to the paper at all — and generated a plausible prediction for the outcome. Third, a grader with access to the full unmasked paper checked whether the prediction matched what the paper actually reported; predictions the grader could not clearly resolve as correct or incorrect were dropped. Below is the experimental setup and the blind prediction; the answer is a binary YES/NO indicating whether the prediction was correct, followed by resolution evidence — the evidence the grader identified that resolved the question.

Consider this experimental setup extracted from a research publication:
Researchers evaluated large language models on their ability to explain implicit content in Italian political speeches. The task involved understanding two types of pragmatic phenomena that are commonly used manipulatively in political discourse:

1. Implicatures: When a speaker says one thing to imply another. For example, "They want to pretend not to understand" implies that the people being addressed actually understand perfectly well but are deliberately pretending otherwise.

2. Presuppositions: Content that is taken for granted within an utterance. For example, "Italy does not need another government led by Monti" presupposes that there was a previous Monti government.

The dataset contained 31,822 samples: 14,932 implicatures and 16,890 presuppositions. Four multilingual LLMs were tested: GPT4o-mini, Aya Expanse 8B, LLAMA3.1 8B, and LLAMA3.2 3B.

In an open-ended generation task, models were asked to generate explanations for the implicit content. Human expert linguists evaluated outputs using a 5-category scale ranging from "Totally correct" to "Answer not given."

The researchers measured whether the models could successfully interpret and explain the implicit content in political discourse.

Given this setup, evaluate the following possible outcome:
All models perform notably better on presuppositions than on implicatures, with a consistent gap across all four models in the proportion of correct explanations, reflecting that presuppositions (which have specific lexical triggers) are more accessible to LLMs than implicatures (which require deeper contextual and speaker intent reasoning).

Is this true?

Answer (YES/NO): NO